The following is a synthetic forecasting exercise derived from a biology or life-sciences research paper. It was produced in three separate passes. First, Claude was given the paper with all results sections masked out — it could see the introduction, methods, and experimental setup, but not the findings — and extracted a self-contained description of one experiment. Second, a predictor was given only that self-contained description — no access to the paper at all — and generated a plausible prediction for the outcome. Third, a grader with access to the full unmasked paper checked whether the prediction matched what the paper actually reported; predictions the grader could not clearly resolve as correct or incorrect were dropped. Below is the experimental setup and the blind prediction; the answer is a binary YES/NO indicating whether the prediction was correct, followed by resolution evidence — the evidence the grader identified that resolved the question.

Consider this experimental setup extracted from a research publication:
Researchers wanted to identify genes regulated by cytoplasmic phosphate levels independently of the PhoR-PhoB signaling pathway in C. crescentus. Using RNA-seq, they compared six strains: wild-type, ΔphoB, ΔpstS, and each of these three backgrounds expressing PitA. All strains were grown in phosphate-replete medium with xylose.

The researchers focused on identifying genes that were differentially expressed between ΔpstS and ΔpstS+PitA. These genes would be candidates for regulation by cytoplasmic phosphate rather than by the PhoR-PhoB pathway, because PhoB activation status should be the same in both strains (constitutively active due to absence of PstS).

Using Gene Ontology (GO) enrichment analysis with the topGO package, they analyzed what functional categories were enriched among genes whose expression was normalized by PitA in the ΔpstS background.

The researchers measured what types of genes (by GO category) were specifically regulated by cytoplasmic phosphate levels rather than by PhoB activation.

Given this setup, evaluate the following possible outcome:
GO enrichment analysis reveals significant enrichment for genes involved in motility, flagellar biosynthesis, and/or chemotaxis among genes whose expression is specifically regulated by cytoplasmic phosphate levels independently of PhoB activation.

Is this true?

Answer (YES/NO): NO